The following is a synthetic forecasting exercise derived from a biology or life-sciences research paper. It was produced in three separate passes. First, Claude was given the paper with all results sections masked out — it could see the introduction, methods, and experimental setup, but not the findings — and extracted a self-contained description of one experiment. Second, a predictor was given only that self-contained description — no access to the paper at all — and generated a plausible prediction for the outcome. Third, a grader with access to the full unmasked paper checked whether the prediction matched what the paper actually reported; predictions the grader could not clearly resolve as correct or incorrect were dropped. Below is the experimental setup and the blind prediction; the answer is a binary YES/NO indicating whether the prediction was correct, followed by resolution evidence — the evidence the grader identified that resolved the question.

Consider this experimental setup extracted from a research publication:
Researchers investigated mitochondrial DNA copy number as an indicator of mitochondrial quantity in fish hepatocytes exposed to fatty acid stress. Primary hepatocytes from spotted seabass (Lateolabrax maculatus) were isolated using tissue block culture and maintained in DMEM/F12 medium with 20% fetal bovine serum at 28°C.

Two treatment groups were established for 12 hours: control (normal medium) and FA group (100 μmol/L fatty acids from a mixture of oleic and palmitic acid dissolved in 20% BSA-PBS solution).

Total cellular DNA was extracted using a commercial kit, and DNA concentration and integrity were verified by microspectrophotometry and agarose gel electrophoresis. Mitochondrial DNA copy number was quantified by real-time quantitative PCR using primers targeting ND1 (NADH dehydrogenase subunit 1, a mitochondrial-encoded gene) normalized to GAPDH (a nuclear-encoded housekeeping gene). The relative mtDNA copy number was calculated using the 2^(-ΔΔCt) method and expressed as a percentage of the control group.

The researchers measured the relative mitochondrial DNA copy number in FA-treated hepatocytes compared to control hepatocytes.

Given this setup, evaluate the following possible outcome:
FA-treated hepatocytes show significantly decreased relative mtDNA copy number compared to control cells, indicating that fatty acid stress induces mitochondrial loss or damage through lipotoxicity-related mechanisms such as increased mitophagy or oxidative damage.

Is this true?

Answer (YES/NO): YES